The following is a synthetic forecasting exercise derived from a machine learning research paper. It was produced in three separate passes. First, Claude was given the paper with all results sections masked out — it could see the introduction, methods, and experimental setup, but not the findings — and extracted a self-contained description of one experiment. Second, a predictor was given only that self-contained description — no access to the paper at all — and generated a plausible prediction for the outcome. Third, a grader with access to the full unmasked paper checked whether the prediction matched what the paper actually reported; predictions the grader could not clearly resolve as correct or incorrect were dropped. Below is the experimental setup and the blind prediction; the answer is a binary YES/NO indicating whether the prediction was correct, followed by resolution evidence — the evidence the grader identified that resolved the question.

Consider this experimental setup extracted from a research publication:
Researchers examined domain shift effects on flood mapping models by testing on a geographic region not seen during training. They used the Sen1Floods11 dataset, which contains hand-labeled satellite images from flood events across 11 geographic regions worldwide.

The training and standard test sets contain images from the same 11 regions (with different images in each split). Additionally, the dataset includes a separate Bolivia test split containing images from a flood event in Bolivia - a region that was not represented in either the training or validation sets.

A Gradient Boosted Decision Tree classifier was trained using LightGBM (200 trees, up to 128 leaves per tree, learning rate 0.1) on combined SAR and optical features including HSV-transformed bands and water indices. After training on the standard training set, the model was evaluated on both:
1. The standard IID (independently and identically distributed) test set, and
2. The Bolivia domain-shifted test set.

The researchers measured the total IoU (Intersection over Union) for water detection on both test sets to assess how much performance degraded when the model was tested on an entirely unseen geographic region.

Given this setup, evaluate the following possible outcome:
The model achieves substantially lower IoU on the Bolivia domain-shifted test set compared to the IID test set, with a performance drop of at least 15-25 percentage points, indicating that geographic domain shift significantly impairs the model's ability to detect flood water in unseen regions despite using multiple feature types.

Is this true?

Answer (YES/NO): NO